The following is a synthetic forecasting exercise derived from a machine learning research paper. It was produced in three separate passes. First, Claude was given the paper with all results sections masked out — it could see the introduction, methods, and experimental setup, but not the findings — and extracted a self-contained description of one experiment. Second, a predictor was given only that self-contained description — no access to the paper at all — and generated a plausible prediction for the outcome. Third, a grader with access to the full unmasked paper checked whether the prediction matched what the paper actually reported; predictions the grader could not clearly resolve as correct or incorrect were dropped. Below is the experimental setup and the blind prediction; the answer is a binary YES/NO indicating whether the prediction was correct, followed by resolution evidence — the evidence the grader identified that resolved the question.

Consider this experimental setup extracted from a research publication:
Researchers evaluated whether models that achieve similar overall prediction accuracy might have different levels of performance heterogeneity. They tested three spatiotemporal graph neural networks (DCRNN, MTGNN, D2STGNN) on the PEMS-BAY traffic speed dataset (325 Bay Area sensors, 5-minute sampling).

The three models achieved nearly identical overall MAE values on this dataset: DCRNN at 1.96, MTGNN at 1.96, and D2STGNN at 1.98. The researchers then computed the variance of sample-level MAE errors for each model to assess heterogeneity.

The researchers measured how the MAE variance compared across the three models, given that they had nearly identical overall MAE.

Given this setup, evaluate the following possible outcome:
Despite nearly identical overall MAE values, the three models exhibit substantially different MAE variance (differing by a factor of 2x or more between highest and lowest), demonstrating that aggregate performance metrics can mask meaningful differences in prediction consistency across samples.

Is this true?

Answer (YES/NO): NO